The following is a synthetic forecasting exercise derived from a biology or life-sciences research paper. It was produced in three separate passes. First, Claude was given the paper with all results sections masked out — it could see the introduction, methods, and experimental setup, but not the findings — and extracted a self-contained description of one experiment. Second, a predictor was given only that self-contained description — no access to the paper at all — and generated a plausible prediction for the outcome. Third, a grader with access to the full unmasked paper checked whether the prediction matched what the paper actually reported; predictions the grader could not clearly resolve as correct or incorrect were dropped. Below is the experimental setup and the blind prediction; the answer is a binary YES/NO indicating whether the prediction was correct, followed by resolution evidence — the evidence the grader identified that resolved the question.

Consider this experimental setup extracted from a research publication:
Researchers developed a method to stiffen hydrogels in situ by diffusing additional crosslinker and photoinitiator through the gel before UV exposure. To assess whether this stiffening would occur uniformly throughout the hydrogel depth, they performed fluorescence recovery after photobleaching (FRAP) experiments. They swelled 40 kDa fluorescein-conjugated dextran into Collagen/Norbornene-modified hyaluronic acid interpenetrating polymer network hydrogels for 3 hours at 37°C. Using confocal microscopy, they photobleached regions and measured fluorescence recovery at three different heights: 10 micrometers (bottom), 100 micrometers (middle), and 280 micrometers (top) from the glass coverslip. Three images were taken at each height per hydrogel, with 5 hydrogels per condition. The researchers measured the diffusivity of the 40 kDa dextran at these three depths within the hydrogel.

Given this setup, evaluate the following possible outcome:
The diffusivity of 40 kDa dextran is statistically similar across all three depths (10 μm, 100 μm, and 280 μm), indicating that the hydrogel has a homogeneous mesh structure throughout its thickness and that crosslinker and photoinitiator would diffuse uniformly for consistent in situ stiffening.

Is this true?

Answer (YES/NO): NO